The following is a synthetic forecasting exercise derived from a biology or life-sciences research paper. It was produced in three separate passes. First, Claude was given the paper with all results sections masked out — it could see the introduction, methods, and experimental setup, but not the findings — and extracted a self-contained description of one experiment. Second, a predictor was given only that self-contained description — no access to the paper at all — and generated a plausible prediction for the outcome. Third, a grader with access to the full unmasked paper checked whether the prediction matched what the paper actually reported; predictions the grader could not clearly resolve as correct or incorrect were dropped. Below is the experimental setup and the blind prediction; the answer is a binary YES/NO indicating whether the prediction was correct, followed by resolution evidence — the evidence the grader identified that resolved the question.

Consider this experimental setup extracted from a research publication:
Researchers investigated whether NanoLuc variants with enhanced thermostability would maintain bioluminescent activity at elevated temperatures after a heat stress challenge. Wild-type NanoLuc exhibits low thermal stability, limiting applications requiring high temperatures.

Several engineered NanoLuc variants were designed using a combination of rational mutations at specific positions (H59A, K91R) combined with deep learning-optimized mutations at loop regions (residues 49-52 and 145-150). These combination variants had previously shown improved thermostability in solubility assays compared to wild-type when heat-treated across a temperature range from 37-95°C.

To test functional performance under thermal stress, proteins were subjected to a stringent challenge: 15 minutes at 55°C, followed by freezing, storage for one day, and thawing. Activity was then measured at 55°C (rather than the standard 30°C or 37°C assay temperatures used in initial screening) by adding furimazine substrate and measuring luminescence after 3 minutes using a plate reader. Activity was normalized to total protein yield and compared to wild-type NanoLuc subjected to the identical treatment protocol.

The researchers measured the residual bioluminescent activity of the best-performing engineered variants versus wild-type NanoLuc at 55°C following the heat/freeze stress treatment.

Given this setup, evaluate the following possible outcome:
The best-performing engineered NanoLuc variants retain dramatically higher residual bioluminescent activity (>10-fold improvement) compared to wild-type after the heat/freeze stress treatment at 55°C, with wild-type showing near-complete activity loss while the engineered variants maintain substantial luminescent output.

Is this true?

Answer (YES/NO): NO